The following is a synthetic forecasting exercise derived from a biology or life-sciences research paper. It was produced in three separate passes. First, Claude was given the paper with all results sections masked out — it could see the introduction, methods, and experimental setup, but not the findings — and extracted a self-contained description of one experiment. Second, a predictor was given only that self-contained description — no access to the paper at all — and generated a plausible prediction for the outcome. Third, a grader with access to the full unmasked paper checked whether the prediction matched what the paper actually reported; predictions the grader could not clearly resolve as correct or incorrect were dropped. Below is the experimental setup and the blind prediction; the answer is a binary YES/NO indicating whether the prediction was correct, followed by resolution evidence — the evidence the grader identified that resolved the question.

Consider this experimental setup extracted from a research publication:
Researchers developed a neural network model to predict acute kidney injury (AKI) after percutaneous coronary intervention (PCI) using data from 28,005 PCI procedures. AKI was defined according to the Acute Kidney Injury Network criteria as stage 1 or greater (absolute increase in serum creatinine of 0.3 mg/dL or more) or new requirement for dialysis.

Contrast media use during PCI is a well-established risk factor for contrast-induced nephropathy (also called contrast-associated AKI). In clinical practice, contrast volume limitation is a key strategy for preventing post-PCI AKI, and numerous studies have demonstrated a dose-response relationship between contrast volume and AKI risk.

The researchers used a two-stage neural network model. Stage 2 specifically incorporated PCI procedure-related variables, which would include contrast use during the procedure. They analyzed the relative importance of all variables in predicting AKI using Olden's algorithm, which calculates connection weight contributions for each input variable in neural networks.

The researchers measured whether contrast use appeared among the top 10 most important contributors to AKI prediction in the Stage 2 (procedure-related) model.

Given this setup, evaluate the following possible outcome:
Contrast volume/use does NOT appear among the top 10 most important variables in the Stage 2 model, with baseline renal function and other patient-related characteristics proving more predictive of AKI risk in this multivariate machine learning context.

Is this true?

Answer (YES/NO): YES